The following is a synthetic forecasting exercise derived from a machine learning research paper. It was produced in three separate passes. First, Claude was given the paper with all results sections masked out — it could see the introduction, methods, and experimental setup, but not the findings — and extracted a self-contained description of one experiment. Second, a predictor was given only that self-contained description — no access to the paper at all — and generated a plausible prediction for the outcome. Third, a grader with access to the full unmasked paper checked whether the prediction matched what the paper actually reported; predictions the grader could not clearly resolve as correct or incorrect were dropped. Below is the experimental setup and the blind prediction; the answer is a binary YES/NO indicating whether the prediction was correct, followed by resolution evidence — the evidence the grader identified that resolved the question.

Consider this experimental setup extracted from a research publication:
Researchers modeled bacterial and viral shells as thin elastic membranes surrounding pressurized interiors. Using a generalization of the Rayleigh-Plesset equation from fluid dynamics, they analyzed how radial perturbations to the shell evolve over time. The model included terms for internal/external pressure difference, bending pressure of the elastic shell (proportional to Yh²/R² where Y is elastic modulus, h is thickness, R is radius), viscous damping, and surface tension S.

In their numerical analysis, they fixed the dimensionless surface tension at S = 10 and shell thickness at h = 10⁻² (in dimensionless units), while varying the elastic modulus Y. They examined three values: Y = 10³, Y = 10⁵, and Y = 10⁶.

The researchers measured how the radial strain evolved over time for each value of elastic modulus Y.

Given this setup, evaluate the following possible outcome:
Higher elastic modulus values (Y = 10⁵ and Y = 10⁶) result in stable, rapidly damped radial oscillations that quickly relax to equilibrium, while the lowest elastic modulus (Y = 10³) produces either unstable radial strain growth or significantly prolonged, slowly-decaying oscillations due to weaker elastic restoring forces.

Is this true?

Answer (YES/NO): NO